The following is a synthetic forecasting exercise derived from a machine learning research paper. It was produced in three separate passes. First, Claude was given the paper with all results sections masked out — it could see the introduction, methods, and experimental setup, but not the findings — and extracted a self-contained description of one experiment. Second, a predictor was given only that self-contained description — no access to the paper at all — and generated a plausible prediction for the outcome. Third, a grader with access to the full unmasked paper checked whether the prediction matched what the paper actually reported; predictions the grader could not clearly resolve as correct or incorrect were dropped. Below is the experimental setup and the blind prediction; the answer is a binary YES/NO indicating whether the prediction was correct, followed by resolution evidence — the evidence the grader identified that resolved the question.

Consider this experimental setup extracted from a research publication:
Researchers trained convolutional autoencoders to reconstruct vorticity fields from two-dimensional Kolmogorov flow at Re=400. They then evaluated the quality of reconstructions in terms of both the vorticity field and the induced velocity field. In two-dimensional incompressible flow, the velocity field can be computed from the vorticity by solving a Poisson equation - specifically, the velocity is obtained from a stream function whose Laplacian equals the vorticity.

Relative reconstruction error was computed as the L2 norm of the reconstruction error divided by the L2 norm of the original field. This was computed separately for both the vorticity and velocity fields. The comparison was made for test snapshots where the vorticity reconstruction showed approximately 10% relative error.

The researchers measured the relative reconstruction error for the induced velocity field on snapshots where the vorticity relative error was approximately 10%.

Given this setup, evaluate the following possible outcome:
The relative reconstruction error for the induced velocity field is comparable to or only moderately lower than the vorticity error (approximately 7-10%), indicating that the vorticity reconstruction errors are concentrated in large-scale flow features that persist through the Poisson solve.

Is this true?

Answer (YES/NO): NO